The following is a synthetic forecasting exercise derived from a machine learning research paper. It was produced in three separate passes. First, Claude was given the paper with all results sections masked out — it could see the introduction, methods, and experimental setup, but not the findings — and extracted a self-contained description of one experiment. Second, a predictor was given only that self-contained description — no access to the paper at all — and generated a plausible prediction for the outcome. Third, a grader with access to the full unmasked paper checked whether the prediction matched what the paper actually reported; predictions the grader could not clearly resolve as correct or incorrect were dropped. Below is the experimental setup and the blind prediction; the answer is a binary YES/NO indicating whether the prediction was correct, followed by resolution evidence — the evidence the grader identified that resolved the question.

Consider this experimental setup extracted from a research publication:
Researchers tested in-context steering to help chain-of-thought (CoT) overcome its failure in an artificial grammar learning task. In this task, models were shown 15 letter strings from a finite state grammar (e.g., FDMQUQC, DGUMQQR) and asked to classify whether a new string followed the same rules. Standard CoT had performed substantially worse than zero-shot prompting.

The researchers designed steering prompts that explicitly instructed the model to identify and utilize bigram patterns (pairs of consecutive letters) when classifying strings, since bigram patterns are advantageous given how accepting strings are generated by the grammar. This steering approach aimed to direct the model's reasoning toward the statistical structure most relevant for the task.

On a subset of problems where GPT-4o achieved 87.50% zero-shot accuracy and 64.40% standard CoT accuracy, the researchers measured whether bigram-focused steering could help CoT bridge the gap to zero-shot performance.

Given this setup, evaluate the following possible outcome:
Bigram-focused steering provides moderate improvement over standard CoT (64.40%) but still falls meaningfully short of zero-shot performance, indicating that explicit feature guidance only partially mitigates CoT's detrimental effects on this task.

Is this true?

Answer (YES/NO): YES